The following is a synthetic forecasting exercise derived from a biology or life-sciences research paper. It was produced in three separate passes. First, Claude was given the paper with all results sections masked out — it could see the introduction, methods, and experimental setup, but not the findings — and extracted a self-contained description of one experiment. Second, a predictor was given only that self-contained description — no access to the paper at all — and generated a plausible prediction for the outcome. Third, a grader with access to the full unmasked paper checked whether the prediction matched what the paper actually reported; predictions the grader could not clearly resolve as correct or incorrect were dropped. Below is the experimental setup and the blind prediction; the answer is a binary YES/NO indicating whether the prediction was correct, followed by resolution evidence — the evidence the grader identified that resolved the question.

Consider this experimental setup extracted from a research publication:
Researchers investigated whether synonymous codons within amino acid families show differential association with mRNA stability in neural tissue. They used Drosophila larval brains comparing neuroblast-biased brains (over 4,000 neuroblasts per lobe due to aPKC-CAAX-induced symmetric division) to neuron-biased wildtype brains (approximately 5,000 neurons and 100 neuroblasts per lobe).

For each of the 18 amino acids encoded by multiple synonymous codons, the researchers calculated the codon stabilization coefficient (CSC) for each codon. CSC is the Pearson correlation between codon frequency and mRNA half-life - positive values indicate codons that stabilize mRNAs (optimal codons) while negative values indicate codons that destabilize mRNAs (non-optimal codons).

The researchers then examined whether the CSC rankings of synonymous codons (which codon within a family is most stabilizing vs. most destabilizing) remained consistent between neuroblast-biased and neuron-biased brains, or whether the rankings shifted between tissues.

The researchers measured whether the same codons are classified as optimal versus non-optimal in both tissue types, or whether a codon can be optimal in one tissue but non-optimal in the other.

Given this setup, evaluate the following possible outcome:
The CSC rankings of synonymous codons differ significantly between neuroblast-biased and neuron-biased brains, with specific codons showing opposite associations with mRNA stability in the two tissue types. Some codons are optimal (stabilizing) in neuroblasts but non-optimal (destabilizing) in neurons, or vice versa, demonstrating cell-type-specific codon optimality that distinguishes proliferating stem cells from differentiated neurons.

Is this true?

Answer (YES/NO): NO